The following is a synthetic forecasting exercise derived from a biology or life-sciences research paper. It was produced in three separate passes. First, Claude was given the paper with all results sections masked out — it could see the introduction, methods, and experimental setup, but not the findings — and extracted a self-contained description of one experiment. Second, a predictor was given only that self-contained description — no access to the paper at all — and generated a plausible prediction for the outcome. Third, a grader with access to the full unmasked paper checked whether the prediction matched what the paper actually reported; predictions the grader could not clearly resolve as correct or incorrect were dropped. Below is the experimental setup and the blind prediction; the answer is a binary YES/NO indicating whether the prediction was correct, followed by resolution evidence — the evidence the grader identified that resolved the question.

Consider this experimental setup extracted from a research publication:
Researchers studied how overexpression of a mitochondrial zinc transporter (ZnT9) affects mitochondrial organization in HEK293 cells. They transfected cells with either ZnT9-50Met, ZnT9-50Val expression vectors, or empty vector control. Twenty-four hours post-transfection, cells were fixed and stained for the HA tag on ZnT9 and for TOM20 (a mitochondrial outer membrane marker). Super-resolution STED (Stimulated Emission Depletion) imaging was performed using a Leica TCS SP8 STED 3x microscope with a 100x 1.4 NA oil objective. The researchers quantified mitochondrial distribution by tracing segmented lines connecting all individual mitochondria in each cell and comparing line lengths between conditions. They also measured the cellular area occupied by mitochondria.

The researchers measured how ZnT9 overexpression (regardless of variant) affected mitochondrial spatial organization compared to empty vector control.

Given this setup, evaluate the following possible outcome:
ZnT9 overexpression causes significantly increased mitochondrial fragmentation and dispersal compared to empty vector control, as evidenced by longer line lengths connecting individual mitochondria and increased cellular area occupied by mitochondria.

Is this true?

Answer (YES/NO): NO